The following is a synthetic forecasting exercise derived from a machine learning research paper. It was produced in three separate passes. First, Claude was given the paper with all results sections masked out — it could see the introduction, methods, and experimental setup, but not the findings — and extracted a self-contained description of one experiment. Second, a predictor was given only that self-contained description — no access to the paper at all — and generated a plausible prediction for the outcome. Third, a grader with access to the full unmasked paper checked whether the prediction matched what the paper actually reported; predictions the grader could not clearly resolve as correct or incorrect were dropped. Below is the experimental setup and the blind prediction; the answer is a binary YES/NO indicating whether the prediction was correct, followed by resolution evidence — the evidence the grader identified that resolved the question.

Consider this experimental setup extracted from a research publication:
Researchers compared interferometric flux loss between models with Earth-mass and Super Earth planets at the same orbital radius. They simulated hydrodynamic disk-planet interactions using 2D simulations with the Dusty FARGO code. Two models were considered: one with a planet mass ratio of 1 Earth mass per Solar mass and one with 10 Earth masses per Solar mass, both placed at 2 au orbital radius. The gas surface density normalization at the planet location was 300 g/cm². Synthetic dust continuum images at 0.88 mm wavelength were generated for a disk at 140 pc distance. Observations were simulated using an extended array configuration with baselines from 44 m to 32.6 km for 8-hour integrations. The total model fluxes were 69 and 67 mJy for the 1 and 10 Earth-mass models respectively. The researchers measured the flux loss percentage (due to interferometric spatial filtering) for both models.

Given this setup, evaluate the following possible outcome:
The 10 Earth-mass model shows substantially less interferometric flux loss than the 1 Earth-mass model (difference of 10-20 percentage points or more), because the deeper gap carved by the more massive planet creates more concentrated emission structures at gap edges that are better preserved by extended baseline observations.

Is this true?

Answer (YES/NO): NO